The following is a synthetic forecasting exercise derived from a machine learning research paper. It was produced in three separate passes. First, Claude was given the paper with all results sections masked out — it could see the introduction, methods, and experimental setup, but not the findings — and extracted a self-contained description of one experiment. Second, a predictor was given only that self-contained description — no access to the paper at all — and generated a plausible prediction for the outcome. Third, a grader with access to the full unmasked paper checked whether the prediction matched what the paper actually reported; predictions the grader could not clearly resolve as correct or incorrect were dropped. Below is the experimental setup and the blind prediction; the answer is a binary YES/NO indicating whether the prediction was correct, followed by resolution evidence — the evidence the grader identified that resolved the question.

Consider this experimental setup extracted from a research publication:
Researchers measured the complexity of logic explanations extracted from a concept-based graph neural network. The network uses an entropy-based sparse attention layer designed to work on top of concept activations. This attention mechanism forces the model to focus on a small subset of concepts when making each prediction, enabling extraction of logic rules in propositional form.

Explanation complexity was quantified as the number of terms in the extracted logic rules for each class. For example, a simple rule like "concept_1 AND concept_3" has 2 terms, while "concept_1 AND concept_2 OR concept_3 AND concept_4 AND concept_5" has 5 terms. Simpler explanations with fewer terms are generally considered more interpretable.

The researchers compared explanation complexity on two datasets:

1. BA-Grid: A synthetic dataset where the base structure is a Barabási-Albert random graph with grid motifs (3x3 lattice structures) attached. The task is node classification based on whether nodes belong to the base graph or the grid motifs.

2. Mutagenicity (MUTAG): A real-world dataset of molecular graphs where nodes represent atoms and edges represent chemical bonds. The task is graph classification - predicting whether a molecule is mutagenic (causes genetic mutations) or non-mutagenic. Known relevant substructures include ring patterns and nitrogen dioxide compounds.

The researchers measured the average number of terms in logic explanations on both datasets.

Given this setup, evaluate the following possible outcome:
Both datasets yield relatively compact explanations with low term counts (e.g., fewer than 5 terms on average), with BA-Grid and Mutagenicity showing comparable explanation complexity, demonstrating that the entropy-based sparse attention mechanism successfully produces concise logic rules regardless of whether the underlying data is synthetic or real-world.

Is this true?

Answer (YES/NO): YES